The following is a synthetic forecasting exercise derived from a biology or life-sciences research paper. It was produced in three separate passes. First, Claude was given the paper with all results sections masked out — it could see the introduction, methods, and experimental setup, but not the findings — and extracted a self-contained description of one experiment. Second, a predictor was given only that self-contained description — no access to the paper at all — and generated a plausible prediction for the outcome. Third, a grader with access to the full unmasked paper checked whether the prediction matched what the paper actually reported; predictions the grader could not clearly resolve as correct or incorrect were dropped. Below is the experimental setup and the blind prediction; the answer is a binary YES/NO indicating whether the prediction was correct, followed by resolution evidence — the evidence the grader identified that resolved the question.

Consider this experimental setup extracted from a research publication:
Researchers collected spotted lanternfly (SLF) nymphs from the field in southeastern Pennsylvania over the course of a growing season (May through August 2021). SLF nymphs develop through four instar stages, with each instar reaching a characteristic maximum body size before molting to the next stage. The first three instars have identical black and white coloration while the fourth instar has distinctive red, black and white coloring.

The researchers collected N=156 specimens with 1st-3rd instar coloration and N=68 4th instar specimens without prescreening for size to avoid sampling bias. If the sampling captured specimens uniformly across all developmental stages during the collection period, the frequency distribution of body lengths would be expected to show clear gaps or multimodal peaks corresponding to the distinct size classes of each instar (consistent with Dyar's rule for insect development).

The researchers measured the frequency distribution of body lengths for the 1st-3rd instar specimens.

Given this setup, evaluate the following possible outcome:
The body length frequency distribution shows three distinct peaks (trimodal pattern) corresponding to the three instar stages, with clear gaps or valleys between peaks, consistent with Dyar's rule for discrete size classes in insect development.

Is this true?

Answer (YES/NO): YES